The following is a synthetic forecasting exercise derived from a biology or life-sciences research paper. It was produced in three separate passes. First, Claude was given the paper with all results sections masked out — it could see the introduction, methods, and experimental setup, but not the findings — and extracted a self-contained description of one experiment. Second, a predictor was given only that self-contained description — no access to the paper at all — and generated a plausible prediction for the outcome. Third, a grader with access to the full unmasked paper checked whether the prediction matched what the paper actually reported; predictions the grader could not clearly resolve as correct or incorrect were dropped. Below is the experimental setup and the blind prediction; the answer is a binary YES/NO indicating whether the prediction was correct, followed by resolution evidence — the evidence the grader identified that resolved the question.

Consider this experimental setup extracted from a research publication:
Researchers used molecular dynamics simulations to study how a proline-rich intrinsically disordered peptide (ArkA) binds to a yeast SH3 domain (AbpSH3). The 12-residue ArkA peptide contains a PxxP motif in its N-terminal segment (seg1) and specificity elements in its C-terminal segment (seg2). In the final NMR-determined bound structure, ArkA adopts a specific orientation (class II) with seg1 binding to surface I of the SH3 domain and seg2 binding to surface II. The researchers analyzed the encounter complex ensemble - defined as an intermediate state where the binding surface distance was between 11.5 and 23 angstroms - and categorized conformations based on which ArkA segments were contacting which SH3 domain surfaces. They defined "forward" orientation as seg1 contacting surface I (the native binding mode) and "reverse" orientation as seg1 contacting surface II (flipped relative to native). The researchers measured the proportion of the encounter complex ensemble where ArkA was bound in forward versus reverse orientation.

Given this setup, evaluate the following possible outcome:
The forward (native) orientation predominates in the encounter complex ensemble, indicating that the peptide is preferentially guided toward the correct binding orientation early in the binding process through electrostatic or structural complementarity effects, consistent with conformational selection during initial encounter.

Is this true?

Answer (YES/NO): NO